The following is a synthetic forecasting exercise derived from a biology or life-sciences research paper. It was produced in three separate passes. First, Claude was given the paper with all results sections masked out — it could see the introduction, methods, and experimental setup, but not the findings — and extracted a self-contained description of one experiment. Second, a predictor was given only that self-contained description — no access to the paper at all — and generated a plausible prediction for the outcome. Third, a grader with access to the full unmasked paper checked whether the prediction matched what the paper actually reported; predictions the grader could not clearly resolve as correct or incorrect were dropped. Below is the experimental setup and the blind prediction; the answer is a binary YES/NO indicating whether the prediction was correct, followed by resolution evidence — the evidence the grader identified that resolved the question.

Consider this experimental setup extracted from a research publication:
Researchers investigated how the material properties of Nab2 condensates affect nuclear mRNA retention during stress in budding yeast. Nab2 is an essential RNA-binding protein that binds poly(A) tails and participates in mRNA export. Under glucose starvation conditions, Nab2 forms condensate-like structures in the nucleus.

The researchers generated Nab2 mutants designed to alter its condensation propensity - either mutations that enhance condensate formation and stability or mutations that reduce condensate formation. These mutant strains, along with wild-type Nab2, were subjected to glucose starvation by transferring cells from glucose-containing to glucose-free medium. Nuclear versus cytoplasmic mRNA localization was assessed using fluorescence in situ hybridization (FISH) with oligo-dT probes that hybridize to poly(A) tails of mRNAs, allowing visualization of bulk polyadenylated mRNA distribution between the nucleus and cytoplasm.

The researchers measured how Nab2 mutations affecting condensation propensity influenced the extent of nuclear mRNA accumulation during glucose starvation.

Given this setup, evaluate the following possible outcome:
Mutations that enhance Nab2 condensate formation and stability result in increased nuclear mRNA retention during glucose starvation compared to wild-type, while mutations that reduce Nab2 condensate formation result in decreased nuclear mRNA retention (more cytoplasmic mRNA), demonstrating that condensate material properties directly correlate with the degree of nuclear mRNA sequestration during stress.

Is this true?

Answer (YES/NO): YES